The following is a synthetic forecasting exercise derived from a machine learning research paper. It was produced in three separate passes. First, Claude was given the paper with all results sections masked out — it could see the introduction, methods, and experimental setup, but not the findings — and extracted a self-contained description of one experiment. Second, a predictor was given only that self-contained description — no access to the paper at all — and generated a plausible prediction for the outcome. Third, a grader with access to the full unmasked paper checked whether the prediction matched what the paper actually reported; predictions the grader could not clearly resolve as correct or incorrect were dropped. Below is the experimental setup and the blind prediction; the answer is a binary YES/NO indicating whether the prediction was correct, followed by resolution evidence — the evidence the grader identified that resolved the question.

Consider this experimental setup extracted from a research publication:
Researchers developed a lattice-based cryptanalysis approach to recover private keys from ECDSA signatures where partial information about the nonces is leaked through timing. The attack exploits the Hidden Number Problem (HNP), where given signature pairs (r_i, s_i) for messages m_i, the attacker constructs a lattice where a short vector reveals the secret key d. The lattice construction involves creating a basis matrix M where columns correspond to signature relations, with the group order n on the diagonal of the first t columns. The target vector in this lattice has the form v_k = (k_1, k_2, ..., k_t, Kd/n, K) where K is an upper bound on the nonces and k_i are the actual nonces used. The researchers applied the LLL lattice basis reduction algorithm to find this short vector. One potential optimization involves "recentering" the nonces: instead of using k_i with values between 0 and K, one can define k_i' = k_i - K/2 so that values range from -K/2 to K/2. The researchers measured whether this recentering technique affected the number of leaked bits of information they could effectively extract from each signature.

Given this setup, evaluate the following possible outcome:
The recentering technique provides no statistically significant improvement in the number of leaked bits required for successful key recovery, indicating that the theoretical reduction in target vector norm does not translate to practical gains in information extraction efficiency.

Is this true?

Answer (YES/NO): NO